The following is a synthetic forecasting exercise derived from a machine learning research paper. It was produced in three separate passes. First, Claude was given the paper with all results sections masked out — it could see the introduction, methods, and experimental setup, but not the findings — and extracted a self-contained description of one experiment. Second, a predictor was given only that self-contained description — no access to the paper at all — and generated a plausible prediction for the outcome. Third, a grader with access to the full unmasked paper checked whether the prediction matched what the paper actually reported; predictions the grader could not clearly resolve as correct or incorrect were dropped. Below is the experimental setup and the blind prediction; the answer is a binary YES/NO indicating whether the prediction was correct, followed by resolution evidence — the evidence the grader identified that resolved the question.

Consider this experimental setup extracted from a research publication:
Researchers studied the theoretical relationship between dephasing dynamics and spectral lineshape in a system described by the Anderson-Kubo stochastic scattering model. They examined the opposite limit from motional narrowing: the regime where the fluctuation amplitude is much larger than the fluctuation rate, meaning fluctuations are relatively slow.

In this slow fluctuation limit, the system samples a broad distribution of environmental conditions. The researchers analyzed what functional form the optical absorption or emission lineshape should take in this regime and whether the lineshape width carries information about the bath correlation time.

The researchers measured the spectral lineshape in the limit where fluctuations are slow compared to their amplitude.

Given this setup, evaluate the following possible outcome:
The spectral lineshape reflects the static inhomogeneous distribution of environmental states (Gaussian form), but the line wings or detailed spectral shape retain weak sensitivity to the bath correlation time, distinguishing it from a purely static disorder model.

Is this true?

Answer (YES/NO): NO